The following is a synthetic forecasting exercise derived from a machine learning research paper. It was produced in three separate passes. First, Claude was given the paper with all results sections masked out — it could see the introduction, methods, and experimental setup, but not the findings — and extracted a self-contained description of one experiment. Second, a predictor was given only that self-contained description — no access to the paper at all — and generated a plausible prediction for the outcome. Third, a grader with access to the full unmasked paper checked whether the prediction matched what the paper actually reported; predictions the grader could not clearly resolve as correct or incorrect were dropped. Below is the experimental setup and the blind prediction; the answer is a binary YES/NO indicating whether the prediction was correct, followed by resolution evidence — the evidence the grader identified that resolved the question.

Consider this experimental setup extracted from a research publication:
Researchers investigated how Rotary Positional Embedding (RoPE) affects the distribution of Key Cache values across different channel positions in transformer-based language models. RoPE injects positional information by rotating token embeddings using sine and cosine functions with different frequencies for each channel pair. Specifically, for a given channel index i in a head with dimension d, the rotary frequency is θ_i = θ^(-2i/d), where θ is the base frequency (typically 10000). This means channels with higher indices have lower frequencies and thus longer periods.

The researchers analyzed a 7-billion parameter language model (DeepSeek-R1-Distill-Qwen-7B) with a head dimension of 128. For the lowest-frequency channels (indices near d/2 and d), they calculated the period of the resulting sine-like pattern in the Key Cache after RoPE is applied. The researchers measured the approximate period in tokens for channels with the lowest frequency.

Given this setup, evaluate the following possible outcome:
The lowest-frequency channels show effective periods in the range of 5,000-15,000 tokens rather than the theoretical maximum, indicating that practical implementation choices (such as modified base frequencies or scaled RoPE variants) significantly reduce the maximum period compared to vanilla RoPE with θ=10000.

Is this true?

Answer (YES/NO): NO